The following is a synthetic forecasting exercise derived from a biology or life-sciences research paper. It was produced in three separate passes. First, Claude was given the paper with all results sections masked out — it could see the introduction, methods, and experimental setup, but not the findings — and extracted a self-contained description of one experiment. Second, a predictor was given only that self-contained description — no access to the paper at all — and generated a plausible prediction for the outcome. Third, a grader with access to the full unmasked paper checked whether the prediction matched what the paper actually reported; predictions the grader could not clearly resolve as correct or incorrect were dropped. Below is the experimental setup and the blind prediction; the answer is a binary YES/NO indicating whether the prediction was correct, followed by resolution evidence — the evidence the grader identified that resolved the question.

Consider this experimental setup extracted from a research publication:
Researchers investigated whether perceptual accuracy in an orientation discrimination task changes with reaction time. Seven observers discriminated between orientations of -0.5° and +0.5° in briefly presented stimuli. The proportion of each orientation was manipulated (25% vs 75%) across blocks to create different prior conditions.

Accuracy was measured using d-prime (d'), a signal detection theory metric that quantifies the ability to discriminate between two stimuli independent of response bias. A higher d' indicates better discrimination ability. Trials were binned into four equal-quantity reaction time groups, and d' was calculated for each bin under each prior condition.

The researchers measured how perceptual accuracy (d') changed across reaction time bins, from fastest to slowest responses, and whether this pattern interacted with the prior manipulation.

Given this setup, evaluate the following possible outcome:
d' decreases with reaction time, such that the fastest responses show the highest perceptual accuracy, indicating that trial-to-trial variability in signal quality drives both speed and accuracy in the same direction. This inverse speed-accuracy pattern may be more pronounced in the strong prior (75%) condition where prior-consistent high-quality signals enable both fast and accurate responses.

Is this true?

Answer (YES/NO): NO